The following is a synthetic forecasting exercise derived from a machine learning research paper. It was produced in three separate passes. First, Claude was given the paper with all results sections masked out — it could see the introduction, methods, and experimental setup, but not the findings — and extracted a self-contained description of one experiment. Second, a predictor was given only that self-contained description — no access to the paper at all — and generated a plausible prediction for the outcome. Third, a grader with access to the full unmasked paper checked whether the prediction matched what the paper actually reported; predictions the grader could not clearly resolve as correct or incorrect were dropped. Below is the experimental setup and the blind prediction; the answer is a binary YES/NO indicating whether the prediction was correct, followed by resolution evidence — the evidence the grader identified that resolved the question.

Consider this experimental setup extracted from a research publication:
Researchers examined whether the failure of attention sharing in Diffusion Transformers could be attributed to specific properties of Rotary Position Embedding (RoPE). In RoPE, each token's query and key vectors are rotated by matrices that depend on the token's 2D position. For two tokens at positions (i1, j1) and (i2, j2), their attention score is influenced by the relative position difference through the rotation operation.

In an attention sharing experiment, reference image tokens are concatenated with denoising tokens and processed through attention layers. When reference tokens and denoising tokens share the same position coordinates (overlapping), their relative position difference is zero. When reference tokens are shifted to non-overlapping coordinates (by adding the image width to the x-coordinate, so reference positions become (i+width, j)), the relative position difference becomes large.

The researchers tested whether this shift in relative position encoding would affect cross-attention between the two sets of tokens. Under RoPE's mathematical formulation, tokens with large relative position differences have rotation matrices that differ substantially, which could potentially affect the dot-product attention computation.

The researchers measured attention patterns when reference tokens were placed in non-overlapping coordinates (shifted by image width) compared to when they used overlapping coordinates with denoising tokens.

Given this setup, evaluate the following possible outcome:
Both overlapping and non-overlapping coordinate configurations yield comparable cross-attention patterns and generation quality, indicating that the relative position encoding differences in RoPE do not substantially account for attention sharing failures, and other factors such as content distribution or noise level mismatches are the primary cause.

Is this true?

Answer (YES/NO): NO